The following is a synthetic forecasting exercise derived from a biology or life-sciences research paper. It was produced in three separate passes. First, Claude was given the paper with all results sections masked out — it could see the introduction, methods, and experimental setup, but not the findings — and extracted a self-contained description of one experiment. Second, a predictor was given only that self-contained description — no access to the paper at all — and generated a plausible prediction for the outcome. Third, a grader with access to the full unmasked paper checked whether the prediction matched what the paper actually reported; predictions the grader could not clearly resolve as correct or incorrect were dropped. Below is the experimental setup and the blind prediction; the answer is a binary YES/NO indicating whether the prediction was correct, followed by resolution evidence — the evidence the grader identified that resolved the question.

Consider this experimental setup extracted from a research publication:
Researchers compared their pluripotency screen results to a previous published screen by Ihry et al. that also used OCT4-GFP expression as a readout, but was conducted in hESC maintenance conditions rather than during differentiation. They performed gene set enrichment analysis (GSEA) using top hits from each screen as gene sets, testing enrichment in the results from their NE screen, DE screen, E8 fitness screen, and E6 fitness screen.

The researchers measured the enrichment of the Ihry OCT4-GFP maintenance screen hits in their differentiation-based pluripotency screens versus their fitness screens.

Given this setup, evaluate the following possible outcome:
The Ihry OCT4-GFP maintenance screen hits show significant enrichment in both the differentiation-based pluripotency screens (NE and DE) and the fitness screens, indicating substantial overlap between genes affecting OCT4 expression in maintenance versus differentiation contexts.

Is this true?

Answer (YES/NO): NO